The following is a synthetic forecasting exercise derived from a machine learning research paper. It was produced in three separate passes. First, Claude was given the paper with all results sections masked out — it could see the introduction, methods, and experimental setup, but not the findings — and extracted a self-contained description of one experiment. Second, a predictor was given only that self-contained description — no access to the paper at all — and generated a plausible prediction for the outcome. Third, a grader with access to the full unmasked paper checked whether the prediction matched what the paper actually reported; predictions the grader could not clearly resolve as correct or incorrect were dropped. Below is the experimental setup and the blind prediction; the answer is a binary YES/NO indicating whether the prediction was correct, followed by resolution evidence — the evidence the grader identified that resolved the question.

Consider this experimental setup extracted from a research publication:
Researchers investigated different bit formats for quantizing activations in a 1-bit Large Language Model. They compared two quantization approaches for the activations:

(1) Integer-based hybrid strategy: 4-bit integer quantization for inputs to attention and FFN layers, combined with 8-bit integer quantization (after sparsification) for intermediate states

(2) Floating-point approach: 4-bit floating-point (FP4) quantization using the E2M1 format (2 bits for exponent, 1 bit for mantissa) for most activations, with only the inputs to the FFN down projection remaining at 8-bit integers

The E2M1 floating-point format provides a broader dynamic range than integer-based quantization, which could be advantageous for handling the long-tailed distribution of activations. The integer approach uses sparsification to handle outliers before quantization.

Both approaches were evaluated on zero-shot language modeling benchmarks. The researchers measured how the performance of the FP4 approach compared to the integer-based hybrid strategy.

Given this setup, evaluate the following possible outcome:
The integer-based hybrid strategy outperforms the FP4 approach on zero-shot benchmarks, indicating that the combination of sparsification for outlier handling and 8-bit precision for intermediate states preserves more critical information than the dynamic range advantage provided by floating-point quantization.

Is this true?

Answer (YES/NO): NO